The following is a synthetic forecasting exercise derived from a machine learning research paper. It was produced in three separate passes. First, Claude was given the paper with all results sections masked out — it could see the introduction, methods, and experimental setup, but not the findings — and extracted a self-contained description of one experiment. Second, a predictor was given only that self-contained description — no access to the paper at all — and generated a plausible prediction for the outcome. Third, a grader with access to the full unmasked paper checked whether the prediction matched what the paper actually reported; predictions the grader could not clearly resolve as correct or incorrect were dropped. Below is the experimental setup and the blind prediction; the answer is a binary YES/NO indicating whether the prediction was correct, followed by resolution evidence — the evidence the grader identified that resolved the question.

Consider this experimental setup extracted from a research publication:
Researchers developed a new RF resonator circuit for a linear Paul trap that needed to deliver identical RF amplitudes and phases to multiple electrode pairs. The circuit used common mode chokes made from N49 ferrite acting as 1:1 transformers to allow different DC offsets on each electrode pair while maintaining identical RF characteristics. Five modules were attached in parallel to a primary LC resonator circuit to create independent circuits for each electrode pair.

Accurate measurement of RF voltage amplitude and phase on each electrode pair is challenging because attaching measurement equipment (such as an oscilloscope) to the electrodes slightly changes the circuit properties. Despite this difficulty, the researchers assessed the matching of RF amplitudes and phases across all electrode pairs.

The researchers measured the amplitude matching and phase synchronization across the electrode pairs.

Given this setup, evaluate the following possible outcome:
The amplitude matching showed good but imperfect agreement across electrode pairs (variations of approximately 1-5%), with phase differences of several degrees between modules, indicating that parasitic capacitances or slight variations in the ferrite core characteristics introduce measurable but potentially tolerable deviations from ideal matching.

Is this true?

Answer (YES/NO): NO